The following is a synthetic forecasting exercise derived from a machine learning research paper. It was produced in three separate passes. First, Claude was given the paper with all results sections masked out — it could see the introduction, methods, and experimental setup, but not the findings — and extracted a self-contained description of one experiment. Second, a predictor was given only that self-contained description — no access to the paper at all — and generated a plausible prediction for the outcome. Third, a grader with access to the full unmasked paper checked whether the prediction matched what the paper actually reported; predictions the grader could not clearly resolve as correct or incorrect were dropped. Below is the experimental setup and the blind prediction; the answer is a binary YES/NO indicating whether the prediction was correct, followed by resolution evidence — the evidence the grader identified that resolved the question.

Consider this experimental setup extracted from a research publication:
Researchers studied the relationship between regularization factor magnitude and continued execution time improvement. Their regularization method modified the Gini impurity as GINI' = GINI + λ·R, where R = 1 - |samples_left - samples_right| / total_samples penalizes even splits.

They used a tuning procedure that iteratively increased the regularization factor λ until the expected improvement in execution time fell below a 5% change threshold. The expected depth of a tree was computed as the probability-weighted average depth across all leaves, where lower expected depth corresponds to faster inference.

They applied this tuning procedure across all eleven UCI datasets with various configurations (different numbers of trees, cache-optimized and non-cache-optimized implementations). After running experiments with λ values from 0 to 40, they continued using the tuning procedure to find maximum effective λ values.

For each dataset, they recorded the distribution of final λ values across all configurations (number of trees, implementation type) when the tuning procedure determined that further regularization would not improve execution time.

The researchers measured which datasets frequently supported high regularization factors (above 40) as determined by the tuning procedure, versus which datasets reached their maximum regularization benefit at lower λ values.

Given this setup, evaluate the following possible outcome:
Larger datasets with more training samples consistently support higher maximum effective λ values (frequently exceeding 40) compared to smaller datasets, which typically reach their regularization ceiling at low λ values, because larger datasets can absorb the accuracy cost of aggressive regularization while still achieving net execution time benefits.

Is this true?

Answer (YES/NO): NO